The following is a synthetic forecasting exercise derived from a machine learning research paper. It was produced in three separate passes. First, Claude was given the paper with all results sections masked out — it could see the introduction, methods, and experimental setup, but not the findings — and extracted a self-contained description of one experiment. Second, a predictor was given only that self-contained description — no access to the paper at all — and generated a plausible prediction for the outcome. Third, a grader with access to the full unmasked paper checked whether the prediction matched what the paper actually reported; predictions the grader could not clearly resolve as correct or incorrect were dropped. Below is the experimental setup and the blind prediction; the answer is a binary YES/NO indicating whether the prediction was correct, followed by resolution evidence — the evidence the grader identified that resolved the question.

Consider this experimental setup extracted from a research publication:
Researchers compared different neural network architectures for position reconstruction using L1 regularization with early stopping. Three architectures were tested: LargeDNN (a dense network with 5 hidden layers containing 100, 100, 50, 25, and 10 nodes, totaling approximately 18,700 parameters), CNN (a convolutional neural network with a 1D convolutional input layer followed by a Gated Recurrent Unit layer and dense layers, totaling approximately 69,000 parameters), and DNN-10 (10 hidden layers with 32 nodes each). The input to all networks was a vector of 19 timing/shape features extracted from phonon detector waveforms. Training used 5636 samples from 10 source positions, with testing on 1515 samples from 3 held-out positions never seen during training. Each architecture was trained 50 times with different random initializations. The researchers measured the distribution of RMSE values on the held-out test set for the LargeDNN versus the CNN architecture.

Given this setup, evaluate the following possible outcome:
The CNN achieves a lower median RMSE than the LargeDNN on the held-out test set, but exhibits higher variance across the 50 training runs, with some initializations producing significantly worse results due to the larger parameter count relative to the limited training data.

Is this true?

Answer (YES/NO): NO